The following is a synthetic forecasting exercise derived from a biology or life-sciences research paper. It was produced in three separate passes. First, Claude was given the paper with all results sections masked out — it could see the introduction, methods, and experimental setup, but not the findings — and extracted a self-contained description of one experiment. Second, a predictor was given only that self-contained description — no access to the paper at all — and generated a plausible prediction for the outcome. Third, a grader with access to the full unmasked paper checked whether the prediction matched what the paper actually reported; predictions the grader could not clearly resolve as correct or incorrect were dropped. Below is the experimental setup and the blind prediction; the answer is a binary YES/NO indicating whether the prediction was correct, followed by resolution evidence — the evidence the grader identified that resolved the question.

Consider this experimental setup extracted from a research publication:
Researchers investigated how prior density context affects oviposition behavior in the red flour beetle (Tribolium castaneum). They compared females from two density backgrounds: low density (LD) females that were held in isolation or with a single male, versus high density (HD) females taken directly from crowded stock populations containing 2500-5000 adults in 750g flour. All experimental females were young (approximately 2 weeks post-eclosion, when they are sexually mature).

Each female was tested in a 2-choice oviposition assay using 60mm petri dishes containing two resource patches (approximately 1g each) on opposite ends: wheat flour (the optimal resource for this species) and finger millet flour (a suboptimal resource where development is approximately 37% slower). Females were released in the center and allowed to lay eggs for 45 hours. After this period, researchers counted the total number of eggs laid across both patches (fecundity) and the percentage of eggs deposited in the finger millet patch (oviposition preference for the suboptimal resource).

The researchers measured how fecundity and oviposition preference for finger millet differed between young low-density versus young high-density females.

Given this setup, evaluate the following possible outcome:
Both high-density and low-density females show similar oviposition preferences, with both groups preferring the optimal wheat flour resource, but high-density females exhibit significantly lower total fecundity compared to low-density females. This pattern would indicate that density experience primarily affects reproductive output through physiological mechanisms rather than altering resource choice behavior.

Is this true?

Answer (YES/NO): NO